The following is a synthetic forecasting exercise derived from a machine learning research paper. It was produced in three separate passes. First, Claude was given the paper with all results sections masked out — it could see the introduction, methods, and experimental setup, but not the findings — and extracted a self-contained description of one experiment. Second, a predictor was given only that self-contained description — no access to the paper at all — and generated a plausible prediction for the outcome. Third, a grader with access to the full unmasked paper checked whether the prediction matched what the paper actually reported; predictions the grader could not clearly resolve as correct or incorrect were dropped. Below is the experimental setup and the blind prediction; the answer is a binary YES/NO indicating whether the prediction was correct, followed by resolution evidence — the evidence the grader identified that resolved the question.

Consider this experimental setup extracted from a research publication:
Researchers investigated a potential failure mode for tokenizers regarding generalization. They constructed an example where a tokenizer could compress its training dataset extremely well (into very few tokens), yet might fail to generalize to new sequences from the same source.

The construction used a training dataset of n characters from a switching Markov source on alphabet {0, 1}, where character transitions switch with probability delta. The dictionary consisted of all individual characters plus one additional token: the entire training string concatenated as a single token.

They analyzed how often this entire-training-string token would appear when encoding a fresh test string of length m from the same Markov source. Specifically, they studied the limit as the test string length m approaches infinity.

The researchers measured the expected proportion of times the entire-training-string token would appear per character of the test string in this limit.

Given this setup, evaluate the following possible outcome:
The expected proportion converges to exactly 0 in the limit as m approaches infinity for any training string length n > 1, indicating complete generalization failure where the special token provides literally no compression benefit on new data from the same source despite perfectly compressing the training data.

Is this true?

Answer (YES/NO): NO